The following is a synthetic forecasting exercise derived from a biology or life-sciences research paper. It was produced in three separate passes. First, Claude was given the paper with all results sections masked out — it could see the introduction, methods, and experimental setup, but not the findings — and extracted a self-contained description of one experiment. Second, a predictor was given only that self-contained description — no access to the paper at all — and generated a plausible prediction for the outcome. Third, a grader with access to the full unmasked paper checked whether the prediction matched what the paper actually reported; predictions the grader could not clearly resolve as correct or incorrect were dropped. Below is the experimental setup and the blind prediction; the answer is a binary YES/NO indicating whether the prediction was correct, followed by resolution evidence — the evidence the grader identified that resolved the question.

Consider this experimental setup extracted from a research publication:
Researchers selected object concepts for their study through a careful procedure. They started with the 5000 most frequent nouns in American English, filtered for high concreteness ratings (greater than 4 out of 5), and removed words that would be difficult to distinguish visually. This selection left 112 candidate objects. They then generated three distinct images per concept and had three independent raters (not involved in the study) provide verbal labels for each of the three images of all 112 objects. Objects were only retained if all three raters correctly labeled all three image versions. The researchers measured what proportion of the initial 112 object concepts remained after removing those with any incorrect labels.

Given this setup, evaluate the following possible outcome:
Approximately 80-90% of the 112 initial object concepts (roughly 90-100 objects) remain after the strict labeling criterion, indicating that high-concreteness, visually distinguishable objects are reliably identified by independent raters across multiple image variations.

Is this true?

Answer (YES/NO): NO